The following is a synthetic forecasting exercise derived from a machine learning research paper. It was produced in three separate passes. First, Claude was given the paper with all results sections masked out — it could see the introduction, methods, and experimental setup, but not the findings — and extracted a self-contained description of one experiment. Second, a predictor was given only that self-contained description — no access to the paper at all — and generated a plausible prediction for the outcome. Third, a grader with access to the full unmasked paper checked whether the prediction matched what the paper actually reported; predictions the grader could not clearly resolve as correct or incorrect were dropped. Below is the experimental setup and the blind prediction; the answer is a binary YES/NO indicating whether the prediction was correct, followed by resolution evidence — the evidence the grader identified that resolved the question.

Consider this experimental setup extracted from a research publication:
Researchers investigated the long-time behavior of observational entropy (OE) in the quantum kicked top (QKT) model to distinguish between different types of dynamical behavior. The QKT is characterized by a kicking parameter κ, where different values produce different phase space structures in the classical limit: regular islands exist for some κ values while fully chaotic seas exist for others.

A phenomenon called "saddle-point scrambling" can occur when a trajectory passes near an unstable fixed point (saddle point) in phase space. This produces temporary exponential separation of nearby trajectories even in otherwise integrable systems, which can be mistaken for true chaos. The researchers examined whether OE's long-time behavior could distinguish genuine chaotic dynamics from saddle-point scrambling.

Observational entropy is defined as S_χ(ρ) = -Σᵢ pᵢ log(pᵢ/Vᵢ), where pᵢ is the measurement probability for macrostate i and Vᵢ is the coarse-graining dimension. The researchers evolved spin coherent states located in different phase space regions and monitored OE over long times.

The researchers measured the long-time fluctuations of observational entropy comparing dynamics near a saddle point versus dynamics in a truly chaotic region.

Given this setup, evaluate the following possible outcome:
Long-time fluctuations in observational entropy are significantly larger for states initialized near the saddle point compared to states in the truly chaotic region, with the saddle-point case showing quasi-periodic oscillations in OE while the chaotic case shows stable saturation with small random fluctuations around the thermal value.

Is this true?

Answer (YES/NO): YES